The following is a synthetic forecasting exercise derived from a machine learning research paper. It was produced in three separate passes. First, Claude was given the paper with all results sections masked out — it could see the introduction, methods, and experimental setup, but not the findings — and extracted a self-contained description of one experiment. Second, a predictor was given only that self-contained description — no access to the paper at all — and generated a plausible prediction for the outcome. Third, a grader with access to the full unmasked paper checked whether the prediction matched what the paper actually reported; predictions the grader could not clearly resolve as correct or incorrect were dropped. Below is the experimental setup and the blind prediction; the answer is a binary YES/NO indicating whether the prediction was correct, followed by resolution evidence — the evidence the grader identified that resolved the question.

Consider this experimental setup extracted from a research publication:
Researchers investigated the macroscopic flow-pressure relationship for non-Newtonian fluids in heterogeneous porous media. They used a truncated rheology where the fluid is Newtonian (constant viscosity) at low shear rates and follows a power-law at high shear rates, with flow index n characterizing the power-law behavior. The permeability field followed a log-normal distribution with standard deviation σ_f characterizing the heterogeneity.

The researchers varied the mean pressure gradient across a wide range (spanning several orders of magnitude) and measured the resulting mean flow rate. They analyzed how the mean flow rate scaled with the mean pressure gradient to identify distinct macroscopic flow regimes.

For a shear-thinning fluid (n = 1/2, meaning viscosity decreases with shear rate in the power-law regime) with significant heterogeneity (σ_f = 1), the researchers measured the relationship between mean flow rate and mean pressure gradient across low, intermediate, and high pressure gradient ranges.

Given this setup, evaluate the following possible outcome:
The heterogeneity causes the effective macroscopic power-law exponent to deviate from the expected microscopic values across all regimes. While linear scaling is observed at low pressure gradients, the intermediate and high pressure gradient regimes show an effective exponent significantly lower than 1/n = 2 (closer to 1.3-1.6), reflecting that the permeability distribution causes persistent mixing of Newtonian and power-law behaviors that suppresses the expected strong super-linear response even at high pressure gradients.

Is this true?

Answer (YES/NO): NO